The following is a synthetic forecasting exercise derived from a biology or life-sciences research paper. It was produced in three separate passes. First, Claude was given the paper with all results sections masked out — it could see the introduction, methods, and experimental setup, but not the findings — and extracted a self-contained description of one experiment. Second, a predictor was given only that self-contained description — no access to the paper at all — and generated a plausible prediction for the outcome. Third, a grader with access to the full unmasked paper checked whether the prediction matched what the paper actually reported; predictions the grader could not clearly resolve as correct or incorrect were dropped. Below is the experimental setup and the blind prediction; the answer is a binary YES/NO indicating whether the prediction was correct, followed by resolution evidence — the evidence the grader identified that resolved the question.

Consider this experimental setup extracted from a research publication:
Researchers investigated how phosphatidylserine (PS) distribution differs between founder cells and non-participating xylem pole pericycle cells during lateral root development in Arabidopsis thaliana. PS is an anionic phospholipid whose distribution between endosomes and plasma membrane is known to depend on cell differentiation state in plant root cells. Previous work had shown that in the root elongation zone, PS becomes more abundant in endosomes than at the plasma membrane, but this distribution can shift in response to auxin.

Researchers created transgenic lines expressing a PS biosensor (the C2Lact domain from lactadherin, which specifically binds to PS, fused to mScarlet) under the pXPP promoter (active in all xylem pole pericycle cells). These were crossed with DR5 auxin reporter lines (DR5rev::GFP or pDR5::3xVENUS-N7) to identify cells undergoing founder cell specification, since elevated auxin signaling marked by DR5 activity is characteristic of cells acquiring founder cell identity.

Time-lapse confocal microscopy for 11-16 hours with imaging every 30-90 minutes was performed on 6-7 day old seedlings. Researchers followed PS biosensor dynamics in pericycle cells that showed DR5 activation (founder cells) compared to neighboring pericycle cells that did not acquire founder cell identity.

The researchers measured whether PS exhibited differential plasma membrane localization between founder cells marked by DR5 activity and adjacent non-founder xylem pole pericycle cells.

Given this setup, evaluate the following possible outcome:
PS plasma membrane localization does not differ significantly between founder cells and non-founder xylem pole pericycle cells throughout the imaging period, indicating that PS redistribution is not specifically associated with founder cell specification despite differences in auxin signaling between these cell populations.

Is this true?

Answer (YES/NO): NO